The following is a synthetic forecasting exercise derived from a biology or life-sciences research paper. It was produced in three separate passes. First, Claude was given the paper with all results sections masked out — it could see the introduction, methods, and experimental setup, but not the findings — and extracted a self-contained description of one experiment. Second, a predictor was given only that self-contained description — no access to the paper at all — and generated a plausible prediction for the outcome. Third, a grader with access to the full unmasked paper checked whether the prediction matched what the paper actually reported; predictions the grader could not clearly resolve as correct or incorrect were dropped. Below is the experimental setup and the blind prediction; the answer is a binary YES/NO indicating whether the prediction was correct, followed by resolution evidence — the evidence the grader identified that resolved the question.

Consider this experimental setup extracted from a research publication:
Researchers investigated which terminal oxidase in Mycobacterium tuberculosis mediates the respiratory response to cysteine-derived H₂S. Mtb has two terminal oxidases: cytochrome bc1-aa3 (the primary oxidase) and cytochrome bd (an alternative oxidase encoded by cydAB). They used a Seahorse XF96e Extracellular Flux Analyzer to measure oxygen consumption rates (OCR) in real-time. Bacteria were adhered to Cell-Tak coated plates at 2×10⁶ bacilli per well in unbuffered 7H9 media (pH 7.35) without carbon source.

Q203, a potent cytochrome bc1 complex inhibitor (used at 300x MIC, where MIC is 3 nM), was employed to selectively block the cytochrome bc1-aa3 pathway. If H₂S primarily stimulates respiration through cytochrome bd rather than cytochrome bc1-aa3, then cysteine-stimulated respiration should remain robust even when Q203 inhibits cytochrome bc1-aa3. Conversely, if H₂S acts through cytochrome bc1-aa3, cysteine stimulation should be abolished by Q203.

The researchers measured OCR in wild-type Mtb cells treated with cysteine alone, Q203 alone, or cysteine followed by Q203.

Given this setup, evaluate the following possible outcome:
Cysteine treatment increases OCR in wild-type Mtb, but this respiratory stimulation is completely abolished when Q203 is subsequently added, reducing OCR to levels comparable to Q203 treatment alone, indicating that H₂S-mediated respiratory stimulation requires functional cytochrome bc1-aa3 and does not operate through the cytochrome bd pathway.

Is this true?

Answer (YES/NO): NO